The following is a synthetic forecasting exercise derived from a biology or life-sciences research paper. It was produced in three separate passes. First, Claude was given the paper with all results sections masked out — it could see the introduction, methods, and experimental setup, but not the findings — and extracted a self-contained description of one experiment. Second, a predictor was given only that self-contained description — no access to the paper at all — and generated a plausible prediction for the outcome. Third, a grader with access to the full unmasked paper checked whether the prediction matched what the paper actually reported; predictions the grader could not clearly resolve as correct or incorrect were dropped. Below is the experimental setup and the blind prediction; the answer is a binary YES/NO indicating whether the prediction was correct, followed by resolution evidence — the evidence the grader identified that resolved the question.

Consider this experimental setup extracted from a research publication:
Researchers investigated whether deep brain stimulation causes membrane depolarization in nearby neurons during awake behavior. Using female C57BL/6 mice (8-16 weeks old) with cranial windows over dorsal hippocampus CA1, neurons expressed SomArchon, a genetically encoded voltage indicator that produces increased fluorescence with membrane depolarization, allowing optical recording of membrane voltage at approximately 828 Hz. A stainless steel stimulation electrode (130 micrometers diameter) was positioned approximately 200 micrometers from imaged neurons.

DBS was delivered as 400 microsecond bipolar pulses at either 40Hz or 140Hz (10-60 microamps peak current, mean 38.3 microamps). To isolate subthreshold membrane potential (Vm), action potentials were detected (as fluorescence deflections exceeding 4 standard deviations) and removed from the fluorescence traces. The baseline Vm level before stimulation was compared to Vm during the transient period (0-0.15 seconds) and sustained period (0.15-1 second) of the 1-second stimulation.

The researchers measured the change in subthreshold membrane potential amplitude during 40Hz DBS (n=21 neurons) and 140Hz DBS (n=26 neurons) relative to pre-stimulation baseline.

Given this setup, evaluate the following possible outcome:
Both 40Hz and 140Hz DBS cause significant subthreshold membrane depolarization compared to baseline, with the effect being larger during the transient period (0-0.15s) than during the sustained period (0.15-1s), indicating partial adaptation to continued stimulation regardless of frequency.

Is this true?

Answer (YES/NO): NO